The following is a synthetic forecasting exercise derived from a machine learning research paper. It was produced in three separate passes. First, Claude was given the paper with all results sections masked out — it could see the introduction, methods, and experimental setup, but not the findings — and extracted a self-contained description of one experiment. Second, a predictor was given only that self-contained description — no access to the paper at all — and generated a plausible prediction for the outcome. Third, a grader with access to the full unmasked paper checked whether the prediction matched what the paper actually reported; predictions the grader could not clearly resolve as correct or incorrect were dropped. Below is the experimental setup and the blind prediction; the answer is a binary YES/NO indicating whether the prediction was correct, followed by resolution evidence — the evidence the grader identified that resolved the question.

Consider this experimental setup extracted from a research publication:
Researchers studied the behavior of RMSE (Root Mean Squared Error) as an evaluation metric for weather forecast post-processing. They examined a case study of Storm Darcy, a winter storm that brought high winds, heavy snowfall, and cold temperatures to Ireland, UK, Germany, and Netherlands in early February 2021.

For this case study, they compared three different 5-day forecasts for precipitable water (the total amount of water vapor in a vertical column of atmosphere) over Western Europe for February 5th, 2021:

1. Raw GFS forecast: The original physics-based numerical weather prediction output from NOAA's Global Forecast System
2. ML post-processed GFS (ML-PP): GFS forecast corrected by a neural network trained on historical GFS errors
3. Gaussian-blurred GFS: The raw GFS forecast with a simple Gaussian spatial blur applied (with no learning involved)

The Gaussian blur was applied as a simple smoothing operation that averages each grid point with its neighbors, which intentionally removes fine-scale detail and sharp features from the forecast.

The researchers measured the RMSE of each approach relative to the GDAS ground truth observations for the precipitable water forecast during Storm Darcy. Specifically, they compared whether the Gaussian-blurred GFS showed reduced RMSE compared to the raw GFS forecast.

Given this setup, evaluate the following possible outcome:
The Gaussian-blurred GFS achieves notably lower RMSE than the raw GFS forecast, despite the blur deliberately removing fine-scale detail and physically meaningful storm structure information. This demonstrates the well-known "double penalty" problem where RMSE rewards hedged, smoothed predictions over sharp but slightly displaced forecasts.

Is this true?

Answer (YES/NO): YES